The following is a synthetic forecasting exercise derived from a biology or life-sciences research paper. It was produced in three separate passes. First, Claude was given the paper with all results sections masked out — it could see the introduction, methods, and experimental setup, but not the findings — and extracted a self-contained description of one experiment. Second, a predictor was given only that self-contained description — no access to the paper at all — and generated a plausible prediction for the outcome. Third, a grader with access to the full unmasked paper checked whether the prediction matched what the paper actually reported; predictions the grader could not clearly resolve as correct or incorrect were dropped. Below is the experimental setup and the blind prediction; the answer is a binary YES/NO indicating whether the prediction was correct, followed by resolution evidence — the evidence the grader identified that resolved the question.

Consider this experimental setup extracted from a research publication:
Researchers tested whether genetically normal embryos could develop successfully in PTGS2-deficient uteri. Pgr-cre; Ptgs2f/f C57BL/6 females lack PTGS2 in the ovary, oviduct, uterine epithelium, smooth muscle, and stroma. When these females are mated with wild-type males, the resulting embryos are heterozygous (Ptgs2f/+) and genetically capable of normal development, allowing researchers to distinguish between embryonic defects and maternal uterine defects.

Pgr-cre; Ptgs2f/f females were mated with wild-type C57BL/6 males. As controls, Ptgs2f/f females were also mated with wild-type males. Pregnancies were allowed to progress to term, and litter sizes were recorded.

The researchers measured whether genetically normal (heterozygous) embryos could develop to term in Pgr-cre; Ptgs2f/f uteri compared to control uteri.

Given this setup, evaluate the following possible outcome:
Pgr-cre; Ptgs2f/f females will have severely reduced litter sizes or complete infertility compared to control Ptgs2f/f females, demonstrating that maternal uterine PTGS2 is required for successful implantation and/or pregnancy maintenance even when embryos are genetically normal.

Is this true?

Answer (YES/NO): YES